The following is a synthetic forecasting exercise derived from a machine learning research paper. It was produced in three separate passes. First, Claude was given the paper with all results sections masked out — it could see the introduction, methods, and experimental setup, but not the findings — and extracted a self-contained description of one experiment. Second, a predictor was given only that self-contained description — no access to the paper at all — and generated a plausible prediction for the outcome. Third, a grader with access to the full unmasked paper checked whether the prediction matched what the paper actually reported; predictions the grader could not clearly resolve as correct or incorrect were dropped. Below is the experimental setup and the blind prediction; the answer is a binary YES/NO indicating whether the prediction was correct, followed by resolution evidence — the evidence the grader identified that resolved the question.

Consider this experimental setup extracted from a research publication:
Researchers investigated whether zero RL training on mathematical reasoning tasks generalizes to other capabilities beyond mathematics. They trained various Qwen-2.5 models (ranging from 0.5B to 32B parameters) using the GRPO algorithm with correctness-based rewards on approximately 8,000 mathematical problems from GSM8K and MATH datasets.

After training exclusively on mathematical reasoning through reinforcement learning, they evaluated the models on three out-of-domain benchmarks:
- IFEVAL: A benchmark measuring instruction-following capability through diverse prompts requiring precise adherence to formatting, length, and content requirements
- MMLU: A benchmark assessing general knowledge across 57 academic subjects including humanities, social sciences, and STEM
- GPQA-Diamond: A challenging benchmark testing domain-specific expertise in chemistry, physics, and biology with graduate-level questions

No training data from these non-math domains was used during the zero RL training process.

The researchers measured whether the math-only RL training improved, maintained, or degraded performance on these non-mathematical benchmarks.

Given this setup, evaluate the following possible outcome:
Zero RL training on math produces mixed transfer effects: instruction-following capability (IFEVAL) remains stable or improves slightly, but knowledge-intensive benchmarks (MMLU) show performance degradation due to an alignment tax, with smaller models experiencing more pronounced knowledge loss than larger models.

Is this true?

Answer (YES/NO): NO